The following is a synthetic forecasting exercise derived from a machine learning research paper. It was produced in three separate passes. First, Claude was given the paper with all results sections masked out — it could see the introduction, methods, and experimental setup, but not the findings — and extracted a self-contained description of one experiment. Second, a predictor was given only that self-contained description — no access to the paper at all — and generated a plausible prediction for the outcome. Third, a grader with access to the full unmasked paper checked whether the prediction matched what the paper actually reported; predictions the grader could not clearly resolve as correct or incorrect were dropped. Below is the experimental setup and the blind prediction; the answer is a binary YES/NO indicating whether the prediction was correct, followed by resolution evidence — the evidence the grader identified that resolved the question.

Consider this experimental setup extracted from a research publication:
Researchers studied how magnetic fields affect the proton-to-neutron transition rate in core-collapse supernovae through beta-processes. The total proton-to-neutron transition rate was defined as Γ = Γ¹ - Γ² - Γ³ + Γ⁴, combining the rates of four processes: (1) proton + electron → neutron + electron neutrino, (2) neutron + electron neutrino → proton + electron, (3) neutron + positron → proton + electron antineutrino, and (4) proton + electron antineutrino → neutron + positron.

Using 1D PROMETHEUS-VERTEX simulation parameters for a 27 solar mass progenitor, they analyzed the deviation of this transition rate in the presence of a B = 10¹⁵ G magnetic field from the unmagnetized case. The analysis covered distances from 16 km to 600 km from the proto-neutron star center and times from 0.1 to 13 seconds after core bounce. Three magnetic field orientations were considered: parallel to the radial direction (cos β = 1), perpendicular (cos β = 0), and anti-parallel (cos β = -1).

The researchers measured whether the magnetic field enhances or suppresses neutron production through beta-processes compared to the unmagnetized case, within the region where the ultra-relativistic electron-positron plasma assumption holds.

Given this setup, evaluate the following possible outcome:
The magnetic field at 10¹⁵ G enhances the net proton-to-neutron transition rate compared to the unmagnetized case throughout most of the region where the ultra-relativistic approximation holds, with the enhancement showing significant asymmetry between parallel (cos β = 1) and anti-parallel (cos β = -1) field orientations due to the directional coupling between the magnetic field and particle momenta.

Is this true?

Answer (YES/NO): NO